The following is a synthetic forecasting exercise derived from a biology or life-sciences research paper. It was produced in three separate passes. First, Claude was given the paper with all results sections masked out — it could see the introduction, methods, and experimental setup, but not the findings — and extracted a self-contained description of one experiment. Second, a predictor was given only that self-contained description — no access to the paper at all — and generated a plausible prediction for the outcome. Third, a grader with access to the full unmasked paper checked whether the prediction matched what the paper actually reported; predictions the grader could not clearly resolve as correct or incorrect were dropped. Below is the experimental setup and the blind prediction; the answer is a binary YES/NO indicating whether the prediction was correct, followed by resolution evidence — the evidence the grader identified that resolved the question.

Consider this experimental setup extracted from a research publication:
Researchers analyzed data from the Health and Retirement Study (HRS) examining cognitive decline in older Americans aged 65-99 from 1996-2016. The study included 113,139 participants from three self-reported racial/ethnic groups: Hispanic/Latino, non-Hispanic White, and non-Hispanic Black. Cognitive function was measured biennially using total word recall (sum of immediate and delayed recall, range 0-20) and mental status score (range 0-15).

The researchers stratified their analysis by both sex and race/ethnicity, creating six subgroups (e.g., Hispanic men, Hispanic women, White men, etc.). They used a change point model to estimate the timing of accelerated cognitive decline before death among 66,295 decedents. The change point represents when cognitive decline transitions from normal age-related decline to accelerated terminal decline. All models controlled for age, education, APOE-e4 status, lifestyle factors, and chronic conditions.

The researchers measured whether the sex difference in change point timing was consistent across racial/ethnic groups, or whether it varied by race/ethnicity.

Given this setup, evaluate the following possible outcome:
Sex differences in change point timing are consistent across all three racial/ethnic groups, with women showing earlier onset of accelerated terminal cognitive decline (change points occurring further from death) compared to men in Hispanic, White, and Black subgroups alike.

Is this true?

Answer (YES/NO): NO